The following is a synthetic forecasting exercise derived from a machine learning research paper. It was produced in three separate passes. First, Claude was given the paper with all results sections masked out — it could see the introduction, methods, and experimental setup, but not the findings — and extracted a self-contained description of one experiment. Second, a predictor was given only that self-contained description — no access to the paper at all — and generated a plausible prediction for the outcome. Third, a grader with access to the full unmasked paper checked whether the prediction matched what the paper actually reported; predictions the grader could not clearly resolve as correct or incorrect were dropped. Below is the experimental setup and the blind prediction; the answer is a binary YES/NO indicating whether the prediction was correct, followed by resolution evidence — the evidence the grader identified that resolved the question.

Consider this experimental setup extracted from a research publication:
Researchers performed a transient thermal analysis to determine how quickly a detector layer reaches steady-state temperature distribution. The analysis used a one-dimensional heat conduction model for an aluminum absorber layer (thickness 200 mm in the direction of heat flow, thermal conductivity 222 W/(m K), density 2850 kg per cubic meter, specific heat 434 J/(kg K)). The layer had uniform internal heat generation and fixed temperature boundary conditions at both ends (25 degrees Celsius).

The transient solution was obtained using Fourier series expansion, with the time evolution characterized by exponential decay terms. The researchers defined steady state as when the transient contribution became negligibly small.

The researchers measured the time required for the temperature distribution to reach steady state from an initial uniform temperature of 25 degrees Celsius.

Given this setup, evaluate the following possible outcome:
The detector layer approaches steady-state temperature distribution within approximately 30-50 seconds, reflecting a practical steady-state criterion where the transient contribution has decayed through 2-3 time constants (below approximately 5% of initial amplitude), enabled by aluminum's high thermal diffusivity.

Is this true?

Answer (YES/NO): NO